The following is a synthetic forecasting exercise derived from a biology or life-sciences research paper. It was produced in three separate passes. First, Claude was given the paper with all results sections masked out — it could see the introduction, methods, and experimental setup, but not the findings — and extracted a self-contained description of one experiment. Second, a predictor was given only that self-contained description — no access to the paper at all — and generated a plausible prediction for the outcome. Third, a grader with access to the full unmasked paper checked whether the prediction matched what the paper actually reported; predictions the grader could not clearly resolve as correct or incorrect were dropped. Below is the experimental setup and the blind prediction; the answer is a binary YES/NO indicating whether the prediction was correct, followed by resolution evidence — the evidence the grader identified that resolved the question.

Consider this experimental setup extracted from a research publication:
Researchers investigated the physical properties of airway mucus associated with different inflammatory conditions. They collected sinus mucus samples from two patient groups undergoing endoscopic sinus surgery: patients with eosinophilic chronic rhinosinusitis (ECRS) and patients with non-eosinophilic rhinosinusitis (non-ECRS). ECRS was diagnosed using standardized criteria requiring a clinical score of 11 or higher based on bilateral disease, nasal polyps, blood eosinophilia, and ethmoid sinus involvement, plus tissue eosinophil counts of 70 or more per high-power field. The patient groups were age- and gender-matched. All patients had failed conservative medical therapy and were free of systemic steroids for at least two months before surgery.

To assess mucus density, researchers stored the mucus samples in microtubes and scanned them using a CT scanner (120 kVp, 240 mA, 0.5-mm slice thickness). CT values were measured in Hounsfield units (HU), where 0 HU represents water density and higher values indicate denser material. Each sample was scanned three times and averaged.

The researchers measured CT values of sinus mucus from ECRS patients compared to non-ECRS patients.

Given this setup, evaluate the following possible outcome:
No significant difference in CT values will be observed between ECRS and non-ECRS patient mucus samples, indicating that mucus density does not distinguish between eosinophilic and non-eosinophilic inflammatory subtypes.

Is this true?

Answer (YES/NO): NO